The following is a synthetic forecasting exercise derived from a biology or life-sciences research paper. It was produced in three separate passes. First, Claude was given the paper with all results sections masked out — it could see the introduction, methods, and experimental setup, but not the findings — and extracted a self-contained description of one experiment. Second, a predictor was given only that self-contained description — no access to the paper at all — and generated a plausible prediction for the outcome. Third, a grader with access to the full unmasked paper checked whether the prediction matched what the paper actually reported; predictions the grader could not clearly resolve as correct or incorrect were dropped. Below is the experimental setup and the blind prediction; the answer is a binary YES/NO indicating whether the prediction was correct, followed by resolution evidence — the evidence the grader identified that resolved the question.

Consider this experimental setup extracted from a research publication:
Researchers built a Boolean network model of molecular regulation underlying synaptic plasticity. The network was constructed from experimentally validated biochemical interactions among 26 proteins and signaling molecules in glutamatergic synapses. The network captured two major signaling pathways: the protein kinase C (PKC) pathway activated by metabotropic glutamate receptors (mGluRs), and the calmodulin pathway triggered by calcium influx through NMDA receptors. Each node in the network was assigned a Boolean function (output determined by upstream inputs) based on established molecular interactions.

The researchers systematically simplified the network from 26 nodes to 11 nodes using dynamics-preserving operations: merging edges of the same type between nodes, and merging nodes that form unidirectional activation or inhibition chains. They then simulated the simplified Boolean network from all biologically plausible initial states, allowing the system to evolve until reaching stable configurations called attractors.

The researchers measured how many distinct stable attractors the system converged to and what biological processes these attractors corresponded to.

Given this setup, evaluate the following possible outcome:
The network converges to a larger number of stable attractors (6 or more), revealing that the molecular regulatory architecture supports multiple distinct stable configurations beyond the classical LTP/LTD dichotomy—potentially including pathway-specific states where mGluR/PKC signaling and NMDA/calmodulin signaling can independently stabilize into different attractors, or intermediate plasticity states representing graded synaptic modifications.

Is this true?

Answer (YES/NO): NO